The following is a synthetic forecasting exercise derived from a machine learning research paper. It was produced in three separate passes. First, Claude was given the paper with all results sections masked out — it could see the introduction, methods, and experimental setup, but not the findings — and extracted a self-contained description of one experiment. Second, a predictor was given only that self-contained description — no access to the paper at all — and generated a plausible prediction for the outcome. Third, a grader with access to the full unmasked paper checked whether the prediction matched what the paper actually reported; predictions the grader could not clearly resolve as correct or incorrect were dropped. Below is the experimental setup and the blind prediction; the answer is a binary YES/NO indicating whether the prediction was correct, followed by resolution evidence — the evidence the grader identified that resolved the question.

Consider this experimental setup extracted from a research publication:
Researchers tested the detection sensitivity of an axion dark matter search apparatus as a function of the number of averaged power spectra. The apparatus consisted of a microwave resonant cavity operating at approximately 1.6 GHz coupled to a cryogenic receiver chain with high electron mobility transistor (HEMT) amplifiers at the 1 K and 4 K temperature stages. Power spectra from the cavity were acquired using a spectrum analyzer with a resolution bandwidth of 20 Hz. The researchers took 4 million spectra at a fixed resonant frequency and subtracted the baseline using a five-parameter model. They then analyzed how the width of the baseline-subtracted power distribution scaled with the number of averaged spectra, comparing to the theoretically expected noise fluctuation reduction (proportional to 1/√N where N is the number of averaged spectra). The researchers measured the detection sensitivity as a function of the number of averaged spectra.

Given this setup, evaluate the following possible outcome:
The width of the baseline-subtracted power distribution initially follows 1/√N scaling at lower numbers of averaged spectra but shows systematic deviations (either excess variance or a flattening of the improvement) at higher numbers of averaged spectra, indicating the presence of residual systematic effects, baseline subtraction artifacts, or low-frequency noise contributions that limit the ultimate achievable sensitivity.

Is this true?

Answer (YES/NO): YES